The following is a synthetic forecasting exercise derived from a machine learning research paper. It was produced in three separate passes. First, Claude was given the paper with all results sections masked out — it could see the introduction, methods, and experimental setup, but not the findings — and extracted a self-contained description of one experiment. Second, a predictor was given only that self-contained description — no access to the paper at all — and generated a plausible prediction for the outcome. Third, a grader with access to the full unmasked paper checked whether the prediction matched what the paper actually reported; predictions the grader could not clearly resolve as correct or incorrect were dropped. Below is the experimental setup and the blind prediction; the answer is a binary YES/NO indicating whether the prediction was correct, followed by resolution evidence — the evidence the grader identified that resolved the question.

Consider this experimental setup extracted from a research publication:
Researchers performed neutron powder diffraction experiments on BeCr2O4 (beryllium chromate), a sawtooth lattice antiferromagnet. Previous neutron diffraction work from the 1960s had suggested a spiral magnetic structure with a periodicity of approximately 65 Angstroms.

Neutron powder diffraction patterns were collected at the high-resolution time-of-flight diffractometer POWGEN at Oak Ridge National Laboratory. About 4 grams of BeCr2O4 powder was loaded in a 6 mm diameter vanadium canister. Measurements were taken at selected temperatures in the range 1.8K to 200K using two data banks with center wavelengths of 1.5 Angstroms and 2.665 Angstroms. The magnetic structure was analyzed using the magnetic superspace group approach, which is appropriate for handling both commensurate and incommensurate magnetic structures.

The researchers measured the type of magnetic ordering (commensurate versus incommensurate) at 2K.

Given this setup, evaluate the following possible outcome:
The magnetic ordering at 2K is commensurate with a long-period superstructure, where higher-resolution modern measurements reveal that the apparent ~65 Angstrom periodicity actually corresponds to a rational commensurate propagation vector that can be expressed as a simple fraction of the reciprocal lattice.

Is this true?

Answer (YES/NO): NO